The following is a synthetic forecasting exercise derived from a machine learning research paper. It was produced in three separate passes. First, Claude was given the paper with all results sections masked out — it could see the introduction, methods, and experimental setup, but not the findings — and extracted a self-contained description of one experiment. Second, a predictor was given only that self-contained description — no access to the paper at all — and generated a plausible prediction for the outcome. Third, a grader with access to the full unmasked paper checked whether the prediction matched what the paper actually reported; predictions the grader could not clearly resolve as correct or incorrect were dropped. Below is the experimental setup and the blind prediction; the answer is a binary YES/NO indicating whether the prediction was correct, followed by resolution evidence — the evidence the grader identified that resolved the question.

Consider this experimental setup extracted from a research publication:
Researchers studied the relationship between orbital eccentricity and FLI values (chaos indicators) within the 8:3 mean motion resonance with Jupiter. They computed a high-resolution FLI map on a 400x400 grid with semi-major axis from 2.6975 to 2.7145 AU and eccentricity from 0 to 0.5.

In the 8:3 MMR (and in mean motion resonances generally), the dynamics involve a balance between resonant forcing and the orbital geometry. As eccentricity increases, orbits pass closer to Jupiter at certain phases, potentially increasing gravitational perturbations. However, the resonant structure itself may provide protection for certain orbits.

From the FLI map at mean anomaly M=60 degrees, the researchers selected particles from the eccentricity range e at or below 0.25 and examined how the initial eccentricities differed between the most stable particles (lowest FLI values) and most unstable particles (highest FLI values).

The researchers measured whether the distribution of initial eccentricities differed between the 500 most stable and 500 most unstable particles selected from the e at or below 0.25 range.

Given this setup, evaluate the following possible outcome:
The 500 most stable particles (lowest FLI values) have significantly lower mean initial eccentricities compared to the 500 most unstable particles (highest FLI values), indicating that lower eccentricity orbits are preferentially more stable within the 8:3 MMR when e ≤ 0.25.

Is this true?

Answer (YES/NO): YES